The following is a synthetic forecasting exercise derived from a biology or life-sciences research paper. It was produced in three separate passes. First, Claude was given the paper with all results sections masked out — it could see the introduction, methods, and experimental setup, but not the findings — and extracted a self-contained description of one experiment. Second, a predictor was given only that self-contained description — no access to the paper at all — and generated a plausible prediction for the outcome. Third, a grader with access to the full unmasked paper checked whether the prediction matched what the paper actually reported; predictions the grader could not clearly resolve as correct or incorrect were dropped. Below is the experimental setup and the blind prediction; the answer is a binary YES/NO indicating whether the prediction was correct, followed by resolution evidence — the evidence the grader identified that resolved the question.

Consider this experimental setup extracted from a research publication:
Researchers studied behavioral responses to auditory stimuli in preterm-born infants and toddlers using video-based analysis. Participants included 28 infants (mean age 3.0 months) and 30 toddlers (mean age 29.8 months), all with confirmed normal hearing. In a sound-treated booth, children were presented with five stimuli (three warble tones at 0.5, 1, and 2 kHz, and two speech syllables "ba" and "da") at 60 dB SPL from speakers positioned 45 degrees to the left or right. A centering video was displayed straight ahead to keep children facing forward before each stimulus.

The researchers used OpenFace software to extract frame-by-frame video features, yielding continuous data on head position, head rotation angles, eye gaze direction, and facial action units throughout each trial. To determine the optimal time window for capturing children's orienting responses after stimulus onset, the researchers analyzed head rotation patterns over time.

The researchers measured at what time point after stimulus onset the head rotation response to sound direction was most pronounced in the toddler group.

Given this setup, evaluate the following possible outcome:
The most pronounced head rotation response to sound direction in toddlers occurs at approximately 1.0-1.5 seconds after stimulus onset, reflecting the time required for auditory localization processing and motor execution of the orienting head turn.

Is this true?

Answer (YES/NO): NO